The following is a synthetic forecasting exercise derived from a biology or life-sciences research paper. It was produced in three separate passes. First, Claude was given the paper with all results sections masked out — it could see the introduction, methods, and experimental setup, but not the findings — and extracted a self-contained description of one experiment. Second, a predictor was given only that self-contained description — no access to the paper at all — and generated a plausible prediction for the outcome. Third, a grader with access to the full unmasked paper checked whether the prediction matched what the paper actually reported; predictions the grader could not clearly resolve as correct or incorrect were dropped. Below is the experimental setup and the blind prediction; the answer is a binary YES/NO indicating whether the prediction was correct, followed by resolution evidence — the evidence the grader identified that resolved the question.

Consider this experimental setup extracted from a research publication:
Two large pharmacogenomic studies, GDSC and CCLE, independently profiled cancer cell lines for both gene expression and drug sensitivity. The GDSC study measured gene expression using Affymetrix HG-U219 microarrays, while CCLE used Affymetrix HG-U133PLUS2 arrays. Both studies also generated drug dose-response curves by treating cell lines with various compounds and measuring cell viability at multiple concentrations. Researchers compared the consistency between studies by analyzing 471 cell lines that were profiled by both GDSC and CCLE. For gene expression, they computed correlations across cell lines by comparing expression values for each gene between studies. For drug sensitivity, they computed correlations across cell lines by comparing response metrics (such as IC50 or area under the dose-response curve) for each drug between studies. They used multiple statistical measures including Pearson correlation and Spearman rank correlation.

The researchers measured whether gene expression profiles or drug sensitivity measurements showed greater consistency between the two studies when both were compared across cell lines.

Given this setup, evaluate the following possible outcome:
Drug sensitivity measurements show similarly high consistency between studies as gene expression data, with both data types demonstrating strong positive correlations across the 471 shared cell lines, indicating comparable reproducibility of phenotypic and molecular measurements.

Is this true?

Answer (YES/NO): NO